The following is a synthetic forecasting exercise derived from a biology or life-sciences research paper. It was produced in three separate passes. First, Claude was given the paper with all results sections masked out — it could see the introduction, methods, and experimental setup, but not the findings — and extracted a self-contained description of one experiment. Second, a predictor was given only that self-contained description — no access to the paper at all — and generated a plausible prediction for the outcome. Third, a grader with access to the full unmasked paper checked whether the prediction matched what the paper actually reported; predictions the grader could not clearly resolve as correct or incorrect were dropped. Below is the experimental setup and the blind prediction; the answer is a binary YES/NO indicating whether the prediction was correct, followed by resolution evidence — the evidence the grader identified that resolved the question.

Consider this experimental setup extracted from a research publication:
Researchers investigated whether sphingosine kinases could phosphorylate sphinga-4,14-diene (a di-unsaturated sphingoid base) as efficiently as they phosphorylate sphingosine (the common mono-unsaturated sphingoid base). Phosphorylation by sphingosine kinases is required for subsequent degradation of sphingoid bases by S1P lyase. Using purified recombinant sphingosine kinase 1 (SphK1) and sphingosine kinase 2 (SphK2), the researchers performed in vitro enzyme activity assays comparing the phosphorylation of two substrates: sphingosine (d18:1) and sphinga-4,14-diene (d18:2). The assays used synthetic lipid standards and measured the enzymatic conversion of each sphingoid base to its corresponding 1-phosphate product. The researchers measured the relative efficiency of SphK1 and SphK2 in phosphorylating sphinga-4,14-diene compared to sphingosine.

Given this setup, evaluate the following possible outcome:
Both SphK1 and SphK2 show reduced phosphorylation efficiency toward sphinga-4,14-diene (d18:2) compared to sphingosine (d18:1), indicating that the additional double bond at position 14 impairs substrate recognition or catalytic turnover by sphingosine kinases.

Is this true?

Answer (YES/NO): NO